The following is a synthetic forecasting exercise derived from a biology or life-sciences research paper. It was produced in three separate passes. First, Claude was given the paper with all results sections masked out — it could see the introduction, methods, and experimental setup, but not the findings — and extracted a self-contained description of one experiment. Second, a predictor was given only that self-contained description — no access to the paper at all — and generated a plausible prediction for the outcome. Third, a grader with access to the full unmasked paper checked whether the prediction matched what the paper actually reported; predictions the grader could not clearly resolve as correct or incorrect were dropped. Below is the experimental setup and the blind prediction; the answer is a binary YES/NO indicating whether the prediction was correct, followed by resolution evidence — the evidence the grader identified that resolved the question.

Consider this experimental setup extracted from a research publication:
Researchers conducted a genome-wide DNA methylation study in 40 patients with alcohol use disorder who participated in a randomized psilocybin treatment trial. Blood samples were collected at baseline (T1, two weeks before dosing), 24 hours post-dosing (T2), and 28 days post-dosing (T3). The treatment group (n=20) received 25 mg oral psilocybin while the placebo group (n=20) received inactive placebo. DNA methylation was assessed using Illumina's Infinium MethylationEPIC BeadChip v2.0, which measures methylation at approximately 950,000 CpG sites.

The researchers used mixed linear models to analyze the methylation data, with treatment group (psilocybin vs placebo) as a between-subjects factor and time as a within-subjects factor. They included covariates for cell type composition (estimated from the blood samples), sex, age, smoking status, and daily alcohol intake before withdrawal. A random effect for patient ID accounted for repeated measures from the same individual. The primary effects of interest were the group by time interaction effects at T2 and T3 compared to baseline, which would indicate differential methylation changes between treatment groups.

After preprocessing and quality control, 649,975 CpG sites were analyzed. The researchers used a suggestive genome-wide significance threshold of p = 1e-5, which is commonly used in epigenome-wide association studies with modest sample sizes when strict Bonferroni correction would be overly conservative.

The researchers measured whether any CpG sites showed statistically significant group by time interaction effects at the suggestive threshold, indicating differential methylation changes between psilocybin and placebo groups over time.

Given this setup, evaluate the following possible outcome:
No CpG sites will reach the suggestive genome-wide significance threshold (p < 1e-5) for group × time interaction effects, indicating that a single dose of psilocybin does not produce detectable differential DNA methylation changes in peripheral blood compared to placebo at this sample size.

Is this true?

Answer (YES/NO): NO